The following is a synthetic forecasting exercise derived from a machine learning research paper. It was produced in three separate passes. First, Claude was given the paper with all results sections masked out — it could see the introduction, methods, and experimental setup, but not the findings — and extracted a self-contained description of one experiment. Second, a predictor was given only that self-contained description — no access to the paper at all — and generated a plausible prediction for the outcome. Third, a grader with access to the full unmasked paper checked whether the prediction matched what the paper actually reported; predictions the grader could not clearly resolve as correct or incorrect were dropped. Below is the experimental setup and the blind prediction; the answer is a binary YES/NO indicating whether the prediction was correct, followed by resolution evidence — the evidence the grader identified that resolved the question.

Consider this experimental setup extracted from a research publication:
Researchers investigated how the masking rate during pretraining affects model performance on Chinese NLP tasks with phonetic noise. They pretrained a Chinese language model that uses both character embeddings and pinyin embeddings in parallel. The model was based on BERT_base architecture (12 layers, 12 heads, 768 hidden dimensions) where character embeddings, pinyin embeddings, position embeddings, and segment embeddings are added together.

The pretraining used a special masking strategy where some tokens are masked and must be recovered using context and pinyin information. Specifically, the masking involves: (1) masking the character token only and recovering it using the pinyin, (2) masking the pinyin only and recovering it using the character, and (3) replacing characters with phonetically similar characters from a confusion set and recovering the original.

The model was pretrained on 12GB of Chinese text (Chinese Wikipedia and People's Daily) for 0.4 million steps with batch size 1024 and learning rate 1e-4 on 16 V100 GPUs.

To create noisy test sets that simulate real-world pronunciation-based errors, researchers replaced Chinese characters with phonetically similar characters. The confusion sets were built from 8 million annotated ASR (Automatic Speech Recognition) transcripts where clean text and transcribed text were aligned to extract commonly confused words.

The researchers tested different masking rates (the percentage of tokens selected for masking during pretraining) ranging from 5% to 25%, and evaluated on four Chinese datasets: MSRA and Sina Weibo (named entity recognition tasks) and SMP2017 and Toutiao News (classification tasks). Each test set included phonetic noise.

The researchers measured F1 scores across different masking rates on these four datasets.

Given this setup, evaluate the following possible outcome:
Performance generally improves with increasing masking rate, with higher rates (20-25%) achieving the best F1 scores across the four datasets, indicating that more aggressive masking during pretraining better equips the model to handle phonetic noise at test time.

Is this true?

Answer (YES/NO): NO